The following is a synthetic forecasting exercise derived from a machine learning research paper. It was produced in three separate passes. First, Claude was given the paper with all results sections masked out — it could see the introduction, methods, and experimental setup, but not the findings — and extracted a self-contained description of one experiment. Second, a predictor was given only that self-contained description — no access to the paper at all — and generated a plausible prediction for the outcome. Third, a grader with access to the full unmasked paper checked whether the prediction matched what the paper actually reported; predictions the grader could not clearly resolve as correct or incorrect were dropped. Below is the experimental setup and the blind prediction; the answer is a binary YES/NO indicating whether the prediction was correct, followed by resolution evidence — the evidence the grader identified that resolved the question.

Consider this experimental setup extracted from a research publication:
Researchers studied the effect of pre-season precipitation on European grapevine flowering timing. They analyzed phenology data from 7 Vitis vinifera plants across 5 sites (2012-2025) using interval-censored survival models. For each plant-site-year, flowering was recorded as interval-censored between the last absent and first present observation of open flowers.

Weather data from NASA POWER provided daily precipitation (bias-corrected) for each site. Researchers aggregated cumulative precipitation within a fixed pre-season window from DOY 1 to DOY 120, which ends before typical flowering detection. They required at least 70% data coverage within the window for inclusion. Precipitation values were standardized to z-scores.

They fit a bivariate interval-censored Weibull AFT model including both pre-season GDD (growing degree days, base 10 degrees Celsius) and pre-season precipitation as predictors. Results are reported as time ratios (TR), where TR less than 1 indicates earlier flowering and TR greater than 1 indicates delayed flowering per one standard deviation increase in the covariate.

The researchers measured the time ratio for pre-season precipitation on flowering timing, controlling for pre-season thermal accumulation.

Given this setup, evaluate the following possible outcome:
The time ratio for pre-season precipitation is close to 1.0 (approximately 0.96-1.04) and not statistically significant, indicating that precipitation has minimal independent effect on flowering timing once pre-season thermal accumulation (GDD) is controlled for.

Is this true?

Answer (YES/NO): YES